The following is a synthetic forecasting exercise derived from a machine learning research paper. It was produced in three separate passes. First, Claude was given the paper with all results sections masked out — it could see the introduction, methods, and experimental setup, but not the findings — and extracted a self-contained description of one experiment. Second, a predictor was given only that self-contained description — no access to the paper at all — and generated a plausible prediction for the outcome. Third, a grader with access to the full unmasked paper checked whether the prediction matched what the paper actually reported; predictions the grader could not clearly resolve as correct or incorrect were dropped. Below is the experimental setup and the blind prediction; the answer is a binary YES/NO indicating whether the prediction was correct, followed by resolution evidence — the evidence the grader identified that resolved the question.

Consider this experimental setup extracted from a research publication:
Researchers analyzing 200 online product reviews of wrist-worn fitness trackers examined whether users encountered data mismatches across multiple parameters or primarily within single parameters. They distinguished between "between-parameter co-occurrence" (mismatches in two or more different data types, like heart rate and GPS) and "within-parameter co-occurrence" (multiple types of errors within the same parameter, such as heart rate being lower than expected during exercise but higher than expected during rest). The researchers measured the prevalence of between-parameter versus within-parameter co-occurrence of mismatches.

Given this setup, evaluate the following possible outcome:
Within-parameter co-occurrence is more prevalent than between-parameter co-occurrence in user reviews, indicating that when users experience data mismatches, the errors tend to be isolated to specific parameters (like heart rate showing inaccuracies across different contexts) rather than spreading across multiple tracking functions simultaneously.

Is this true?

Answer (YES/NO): NO